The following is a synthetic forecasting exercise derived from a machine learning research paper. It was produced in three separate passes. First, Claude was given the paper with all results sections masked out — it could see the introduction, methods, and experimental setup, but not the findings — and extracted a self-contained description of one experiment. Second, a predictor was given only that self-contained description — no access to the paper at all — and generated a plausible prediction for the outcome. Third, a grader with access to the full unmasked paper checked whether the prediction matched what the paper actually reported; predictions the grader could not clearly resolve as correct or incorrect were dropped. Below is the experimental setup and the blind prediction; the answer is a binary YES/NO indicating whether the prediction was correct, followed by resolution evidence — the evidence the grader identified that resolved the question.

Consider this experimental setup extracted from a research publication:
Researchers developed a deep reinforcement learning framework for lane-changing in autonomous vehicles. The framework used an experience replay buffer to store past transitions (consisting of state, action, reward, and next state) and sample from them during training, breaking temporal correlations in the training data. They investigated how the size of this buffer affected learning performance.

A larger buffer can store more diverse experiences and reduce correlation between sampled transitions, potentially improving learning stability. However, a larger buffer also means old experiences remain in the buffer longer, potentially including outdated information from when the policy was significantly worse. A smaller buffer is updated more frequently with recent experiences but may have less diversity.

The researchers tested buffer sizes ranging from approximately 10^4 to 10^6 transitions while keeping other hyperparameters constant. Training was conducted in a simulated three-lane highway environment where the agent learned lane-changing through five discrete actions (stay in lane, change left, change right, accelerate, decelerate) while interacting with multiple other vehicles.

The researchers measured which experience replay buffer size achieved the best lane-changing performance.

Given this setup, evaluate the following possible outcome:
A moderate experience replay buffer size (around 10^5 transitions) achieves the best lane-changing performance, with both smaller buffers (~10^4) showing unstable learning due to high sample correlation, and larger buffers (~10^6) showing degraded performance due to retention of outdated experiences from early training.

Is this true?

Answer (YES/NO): NO